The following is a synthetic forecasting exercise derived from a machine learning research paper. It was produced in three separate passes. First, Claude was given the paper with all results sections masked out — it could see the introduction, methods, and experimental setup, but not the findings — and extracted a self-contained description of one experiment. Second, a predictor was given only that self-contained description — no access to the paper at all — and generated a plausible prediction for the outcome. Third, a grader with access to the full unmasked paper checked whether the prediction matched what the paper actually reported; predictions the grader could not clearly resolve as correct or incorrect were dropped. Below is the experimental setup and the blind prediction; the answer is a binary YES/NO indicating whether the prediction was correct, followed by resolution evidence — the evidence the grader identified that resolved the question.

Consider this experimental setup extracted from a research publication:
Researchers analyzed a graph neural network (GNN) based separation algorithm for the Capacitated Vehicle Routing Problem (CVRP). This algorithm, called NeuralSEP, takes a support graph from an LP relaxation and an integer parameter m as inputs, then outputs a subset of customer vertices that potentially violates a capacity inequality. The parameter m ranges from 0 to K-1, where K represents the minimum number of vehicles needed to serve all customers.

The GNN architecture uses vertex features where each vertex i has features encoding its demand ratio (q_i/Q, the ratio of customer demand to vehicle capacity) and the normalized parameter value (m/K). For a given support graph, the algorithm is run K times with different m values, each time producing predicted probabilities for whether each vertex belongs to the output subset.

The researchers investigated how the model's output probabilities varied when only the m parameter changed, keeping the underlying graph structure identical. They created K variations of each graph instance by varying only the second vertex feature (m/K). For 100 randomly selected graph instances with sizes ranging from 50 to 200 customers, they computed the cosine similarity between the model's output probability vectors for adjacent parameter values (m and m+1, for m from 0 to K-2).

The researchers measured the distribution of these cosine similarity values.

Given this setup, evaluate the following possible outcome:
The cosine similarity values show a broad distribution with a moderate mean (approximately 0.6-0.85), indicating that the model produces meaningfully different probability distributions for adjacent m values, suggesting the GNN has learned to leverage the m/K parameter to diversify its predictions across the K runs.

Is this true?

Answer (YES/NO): NO